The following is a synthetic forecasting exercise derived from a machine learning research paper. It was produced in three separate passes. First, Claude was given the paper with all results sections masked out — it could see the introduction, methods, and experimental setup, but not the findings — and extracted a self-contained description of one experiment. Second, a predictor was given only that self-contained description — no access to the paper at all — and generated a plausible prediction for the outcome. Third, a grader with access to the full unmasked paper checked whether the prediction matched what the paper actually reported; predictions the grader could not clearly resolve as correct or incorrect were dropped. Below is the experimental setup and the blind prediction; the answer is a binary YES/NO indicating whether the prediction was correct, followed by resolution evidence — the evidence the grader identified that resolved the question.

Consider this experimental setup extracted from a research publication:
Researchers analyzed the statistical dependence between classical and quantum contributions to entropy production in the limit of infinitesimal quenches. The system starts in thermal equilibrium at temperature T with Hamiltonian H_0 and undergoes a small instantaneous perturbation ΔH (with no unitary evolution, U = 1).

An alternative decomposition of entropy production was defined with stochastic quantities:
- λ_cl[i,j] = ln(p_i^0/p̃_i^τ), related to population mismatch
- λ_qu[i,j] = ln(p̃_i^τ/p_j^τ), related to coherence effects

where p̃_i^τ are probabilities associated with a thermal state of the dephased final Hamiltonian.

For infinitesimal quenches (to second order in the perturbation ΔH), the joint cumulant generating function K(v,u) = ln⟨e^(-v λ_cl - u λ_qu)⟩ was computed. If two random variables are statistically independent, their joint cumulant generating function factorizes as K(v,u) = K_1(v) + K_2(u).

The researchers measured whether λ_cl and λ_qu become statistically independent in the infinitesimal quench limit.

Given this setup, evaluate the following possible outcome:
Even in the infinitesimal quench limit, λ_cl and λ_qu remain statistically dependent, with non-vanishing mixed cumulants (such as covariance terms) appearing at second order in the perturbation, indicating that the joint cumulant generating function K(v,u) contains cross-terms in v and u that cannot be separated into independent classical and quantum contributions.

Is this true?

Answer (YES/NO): NO